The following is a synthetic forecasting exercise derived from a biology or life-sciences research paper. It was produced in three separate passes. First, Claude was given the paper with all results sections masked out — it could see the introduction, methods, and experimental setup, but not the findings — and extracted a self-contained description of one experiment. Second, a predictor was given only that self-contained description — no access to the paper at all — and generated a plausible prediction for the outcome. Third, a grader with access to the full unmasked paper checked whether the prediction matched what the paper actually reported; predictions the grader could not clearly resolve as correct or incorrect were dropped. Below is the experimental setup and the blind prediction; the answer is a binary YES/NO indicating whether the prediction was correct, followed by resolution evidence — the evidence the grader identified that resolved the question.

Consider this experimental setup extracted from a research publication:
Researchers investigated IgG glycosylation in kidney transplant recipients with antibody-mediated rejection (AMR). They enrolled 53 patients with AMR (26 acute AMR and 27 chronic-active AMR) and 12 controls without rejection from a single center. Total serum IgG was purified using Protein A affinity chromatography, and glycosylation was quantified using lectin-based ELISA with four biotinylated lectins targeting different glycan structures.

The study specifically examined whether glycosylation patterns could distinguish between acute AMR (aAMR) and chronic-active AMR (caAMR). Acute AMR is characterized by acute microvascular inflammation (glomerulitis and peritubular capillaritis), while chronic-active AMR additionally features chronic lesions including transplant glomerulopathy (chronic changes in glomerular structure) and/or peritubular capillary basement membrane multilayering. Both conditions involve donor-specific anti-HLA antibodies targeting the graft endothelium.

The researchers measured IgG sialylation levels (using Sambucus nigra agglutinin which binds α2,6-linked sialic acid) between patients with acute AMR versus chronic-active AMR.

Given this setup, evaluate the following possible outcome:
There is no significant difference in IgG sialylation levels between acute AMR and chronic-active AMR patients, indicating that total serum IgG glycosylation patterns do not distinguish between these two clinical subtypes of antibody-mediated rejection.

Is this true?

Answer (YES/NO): NO